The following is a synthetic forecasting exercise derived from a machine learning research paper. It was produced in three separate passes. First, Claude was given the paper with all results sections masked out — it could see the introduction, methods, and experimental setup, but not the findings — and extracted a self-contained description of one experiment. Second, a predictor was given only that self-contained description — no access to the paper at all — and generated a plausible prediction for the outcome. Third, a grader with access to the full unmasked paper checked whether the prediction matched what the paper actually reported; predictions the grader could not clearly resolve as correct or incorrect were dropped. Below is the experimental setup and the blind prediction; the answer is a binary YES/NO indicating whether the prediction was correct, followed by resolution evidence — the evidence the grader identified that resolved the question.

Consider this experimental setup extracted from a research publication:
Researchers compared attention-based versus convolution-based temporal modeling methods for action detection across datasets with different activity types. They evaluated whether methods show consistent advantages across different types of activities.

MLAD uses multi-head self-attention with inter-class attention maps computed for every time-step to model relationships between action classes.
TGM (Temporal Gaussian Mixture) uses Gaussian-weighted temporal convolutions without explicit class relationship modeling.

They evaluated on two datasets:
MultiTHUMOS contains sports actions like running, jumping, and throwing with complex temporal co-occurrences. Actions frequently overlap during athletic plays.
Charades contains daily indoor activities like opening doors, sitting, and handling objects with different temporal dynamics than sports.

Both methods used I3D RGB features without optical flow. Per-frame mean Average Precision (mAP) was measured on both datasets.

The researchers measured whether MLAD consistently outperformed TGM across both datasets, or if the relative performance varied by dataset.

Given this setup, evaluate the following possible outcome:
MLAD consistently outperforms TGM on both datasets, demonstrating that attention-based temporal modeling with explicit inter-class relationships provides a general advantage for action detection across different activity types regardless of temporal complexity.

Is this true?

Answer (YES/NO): NO